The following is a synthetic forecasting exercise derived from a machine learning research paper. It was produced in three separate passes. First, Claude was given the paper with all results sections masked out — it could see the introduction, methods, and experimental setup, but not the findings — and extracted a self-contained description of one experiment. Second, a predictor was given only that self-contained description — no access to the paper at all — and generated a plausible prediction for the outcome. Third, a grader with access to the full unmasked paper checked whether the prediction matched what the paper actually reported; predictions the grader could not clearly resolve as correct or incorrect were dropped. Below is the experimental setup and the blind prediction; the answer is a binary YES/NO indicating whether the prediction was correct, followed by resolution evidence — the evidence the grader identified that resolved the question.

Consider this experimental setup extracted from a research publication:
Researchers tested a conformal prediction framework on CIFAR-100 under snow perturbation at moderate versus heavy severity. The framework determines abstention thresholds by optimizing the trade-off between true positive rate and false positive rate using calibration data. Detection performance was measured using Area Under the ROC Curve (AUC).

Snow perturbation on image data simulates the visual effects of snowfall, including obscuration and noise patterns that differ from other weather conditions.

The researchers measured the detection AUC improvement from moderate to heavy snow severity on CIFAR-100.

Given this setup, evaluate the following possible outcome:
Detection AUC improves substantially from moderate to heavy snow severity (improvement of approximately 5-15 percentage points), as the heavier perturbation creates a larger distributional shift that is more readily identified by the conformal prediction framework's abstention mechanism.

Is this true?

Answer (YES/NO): YES